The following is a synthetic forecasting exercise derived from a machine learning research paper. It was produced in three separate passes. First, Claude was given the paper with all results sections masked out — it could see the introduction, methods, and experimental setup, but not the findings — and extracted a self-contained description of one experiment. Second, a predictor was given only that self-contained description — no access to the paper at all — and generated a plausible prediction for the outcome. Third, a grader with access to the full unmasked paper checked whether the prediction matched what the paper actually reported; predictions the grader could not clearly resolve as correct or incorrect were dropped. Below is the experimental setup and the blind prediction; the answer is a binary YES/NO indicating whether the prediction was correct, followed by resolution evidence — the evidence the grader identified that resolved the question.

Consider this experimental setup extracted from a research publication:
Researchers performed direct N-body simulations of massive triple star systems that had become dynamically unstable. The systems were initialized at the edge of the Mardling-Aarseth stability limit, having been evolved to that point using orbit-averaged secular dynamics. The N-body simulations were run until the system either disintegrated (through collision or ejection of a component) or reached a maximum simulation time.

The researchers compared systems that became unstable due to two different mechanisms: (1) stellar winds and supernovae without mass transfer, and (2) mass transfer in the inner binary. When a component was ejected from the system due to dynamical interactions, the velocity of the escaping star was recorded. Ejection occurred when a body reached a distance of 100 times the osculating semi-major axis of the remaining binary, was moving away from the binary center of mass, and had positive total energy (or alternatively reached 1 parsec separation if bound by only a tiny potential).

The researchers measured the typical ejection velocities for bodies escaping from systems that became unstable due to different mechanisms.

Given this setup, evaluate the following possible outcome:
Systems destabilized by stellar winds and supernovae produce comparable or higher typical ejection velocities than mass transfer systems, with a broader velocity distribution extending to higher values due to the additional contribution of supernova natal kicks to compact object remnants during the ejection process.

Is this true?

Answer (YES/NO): NO